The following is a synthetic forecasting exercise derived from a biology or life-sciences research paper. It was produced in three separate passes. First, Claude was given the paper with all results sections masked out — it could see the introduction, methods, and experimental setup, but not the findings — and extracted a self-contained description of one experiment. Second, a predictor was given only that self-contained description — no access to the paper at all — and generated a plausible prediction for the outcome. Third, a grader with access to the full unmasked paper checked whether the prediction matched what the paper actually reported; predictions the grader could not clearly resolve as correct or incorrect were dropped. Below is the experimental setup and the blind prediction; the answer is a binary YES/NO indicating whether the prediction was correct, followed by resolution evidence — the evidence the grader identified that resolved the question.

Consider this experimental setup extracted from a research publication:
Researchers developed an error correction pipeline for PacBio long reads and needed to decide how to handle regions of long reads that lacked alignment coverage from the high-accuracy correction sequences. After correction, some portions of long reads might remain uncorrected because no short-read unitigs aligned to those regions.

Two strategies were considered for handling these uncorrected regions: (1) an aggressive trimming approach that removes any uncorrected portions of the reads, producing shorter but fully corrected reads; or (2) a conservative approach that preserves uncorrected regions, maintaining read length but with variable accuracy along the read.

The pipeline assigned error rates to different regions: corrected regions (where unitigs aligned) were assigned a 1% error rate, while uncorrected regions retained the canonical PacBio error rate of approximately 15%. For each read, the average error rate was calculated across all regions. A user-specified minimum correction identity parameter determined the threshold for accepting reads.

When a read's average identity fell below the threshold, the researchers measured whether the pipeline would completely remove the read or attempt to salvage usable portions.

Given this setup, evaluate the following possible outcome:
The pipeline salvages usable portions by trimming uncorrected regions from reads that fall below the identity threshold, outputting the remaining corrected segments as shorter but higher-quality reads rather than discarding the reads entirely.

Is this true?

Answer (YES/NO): YES